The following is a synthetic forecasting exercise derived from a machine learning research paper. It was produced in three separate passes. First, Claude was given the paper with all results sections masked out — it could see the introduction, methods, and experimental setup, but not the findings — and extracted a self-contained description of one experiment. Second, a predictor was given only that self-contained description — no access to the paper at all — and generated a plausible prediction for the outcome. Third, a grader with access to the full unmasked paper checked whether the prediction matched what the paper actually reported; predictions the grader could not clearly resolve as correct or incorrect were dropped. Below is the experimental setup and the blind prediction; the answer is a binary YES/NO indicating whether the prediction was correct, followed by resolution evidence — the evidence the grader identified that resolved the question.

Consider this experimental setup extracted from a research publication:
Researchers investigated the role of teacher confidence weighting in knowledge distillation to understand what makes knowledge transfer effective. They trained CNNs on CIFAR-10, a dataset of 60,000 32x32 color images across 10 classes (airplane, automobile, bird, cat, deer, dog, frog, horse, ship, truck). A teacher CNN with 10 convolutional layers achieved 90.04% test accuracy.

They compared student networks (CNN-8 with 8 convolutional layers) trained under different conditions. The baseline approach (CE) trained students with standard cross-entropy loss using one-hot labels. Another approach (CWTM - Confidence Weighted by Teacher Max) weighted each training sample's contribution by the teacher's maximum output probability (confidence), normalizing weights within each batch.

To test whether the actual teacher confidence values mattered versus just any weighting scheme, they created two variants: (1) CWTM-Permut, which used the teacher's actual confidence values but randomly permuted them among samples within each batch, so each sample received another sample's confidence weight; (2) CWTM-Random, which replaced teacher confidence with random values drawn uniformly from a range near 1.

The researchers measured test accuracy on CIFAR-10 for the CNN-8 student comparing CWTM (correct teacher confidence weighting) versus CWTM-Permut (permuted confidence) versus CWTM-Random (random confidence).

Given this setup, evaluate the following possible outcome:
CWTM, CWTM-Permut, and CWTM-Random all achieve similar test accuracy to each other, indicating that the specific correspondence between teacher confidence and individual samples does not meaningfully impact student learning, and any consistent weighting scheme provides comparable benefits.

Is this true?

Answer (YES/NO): YES